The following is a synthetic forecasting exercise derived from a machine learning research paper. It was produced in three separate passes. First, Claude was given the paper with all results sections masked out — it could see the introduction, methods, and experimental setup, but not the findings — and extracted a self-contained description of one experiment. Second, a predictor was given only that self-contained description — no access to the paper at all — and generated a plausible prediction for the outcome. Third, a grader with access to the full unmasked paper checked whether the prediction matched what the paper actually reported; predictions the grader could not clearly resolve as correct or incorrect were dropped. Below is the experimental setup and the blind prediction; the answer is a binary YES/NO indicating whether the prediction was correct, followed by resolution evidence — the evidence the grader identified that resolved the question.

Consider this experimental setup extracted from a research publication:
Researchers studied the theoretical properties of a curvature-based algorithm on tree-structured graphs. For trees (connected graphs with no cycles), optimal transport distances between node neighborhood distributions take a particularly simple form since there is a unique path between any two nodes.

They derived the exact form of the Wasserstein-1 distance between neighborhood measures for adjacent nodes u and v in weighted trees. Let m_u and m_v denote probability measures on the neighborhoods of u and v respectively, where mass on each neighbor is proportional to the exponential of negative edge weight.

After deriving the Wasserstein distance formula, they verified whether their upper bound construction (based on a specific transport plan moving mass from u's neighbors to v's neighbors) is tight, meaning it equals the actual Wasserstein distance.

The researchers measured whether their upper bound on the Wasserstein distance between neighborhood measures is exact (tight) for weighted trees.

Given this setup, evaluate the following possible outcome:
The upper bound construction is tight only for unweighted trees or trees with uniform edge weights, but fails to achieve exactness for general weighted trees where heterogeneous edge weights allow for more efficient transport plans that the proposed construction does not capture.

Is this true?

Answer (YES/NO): NO